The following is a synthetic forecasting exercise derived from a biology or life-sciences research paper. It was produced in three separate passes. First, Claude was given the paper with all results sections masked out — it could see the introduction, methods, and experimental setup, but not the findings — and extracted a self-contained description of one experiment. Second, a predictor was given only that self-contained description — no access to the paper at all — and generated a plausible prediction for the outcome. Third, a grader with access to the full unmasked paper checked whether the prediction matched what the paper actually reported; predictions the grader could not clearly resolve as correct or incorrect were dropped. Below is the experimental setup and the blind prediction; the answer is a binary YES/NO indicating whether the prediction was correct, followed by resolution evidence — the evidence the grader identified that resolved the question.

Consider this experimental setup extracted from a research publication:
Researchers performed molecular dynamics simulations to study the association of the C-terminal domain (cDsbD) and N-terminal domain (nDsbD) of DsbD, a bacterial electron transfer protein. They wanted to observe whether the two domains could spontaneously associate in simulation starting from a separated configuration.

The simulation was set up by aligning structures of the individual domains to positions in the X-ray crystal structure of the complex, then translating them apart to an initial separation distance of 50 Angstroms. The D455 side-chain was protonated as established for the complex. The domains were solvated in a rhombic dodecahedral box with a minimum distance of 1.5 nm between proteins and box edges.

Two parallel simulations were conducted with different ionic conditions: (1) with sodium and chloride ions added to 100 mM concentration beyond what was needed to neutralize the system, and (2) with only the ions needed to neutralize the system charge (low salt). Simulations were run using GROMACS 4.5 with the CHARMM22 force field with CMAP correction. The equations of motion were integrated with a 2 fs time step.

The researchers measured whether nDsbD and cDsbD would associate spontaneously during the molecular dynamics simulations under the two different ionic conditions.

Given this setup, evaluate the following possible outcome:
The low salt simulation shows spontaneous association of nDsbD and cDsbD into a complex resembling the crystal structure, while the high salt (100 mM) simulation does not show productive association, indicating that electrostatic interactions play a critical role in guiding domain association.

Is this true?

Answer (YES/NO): NO